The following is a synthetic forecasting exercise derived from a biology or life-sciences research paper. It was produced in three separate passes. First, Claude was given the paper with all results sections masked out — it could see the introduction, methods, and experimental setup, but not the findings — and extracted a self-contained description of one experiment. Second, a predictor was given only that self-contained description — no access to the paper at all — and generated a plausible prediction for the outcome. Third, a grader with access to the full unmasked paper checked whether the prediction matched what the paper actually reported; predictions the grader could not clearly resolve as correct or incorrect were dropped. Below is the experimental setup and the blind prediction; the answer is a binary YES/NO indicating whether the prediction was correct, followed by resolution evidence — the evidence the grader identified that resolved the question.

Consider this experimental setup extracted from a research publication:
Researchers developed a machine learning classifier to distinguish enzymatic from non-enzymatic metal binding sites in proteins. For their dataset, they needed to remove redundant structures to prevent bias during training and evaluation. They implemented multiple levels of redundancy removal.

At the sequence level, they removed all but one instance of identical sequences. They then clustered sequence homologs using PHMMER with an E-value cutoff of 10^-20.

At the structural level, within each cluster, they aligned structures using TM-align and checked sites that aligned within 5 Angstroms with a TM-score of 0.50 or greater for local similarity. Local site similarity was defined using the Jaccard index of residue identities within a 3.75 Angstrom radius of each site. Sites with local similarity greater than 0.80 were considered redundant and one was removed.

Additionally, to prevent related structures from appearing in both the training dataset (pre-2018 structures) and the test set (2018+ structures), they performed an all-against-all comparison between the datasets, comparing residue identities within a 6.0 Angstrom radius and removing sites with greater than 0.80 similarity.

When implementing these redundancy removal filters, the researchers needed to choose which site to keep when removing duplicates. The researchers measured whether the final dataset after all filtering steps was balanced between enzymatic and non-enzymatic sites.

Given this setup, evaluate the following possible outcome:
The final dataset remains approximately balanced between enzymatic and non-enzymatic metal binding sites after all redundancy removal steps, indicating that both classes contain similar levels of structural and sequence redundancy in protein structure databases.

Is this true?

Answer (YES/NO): NO